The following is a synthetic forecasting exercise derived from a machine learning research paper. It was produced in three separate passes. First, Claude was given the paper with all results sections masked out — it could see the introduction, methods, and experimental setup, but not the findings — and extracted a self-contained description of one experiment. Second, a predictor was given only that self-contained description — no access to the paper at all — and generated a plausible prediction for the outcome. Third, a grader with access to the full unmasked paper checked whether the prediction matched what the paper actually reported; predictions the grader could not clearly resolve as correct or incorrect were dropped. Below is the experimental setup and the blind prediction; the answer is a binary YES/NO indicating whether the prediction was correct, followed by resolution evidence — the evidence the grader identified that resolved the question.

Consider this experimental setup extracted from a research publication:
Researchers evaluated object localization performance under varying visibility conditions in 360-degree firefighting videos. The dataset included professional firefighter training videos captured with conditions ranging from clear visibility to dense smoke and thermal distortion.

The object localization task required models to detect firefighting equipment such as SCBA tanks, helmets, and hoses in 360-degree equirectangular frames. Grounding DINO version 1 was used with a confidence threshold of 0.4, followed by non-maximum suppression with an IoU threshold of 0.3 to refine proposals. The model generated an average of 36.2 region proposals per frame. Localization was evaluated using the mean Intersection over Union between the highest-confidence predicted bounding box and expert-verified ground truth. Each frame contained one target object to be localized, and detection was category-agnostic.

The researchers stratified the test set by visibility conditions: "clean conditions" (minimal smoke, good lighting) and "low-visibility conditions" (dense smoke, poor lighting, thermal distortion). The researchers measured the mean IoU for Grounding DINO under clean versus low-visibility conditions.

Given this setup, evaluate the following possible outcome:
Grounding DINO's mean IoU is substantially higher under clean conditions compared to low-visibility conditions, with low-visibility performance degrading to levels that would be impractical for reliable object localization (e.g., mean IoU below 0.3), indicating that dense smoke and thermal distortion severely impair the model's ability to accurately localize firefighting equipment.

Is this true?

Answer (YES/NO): YES